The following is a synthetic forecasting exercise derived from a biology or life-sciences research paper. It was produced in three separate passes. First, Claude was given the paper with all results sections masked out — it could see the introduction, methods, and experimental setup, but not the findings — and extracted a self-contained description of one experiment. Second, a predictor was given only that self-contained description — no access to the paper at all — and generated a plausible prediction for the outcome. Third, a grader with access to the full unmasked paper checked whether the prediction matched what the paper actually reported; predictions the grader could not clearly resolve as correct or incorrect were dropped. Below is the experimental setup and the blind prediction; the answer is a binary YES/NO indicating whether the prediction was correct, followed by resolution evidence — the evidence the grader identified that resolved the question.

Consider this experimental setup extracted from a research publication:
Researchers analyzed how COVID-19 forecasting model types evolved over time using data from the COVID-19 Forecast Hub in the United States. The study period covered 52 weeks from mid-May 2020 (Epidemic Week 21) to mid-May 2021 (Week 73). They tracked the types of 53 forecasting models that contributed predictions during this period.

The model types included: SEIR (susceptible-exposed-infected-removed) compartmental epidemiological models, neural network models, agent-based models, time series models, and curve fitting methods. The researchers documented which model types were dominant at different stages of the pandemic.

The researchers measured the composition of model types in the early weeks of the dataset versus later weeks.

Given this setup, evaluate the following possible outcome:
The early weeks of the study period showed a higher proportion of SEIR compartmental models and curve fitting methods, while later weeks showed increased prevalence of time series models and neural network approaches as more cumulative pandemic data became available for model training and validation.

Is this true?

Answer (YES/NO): NO